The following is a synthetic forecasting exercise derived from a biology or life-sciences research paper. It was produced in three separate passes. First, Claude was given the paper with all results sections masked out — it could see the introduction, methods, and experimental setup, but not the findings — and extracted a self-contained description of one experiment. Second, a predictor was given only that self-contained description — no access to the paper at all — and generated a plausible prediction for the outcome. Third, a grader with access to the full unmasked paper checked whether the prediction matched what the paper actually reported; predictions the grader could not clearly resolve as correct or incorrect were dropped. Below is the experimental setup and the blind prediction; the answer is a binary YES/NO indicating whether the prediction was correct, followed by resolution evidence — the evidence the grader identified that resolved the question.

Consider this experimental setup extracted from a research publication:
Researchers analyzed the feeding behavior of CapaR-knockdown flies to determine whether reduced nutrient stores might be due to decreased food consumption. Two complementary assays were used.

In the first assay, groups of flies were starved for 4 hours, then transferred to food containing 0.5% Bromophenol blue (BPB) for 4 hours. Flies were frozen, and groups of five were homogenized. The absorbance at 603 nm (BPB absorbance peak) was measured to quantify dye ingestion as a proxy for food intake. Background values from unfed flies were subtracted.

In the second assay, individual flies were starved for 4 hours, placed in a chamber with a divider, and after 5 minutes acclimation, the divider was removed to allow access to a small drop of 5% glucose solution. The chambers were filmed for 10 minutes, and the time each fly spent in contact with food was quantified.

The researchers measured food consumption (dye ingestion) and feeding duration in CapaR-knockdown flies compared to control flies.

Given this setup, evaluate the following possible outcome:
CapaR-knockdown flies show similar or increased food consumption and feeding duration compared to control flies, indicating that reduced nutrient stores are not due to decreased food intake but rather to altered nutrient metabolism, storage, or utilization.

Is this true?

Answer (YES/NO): NO